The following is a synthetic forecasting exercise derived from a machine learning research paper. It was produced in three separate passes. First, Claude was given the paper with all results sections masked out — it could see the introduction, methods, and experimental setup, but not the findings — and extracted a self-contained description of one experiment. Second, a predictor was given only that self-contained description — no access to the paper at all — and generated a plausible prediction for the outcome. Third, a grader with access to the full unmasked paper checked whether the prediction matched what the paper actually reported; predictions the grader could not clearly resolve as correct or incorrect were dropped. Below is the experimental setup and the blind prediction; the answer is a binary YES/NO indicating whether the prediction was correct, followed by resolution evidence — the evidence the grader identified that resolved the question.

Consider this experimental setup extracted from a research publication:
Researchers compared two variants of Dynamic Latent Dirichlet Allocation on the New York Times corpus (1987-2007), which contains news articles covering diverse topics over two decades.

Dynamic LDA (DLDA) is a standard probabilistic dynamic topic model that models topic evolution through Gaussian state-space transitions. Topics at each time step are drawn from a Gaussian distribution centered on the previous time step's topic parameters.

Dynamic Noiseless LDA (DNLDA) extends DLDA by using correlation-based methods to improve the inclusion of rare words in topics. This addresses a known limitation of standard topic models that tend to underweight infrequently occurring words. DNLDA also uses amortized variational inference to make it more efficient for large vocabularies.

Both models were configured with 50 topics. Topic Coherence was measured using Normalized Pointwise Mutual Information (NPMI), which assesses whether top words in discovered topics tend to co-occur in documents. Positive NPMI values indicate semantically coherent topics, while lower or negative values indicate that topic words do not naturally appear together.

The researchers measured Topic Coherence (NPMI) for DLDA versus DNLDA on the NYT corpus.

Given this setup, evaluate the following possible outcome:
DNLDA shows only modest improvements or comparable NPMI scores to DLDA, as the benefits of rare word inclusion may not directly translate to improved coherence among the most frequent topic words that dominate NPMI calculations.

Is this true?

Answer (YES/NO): NO